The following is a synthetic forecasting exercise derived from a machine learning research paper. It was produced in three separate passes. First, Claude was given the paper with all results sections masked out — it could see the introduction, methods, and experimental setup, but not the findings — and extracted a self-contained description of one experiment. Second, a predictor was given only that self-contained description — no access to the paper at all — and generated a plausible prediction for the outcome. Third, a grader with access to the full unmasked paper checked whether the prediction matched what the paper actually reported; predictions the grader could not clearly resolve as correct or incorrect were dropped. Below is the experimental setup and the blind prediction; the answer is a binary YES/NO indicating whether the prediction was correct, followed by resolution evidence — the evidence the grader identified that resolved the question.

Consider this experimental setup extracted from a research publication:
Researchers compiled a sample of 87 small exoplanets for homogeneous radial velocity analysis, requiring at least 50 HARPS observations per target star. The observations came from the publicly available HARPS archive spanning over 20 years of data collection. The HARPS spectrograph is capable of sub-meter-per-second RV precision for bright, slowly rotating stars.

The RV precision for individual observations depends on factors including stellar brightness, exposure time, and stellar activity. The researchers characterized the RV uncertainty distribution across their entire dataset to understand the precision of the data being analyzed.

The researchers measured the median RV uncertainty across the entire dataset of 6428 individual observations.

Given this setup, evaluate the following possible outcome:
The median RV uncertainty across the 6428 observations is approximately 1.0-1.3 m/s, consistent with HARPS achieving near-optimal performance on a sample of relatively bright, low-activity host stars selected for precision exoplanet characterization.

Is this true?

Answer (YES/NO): NO